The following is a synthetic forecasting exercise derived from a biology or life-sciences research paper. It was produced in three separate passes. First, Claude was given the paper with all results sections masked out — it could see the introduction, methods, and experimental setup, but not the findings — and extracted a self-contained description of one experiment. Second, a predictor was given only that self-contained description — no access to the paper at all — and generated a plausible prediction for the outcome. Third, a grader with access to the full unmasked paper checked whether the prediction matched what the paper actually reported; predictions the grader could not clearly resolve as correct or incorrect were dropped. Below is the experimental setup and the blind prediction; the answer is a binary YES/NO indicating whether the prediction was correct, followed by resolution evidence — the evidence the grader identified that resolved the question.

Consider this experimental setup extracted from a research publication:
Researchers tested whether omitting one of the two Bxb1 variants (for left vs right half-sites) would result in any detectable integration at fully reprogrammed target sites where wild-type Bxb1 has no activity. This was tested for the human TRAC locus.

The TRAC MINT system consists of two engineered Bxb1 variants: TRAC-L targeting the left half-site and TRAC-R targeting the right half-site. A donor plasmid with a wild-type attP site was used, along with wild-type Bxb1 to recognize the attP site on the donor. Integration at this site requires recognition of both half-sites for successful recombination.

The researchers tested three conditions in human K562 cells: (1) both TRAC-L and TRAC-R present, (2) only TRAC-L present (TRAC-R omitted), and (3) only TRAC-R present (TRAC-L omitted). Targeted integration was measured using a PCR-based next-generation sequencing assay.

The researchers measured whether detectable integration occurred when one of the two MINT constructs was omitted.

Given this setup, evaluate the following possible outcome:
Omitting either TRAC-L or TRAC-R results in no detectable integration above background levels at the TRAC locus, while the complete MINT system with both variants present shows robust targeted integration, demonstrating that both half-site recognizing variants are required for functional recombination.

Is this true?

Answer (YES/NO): YES